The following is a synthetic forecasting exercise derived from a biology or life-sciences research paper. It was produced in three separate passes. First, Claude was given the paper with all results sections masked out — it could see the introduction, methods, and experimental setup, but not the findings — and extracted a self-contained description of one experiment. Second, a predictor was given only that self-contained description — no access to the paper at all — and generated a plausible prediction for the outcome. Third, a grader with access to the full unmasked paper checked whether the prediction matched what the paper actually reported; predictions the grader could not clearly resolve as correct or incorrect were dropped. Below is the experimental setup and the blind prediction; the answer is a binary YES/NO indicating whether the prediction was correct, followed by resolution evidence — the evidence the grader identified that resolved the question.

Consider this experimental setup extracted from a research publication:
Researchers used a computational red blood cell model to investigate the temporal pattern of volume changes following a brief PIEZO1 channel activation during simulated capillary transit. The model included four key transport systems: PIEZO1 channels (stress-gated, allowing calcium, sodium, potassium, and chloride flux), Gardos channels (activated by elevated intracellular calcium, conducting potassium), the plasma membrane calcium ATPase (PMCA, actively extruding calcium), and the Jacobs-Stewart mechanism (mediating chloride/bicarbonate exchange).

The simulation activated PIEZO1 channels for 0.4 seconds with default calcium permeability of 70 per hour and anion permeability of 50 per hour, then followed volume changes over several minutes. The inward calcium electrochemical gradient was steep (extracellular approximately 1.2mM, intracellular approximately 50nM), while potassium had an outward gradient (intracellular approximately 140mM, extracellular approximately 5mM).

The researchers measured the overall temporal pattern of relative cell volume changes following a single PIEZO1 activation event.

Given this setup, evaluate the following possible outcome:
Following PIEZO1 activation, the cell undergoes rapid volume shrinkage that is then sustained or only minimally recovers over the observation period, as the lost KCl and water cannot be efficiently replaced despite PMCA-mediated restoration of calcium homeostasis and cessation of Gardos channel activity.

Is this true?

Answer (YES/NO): NO